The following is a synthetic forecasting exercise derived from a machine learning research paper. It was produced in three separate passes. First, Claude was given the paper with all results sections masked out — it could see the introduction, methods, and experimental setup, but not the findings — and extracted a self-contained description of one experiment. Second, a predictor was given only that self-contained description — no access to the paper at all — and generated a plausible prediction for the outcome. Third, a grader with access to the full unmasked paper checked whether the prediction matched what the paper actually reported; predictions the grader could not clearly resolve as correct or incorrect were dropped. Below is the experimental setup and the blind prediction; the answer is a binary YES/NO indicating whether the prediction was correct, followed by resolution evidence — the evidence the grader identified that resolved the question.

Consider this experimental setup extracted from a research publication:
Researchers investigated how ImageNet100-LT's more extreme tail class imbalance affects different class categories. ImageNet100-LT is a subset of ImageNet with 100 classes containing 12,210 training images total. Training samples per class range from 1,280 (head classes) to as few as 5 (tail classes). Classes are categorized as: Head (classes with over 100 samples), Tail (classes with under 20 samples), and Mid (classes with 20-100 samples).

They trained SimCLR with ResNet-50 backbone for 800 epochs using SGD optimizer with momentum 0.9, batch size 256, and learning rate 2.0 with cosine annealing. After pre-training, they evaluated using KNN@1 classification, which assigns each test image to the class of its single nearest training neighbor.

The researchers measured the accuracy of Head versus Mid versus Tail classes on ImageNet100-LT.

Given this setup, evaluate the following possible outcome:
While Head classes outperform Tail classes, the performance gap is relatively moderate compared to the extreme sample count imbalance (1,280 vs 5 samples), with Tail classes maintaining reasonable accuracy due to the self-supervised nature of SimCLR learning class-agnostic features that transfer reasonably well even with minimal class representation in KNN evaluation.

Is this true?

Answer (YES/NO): NO